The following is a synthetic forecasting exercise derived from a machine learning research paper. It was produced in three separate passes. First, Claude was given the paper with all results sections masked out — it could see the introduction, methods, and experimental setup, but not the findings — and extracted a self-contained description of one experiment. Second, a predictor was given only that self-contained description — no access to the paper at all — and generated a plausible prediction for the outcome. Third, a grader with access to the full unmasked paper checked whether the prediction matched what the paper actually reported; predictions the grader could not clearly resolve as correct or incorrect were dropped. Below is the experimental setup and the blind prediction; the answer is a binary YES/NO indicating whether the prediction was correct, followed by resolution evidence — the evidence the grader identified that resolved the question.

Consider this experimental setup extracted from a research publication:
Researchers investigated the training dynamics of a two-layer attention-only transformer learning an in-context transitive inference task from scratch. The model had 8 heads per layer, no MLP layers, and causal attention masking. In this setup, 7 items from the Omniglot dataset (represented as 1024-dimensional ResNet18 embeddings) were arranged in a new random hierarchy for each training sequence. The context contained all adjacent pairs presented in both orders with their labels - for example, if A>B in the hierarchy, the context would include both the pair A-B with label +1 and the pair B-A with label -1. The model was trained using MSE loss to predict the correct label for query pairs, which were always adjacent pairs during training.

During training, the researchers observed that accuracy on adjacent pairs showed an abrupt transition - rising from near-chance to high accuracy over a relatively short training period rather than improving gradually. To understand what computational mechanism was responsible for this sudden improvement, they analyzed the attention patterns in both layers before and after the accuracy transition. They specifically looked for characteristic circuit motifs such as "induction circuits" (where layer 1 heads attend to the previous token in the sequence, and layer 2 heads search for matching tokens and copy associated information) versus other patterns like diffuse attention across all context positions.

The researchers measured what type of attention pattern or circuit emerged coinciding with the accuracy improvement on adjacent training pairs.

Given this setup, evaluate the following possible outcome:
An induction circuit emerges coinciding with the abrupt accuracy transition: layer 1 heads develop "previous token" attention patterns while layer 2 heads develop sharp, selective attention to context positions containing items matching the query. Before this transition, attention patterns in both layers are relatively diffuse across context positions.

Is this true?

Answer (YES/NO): YES